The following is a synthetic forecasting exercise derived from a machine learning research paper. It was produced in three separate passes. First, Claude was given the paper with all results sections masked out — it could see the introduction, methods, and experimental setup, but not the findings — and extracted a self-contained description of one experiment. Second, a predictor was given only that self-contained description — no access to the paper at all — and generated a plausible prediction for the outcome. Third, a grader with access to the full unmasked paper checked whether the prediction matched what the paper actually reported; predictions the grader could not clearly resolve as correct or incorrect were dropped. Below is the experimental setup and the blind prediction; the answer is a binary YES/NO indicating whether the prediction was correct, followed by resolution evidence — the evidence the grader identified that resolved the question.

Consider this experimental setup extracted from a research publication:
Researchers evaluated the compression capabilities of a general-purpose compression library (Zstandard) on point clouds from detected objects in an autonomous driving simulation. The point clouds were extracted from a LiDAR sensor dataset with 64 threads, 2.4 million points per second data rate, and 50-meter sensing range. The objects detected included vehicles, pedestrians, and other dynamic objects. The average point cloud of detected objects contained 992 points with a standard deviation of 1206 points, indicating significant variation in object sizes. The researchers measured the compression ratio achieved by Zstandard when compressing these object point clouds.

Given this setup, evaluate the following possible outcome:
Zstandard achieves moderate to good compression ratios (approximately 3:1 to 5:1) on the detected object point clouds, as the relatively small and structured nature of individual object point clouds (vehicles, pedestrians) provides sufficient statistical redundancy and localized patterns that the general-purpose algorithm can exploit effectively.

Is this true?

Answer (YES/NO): NO